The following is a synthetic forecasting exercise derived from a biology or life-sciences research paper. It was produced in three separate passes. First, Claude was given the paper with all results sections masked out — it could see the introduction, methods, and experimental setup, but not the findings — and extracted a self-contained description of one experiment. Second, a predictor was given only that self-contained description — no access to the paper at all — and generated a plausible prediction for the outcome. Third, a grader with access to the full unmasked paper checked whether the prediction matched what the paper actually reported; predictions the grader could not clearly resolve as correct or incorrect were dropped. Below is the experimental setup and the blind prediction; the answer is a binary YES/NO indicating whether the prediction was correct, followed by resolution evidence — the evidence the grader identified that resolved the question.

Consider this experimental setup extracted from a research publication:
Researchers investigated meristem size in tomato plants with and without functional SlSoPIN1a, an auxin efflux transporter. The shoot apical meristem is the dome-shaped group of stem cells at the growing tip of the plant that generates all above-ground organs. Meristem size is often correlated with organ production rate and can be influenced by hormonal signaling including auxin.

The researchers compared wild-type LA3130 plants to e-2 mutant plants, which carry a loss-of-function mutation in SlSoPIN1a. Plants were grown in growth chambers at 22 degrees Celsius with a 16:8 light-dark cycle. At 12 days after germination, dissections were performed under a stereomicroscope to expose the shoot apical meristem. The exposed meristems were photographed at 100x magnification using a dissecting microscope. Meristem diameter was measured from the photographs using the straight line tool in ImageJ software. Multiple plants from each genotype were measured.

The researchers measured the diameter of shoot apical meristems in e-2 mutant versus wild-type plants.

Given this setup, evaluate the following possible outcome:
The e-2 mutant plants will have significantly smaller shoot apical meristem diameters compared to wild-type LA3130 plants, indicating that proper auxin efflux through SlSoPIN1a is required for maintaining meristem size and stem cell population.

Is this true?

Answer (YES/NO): NO